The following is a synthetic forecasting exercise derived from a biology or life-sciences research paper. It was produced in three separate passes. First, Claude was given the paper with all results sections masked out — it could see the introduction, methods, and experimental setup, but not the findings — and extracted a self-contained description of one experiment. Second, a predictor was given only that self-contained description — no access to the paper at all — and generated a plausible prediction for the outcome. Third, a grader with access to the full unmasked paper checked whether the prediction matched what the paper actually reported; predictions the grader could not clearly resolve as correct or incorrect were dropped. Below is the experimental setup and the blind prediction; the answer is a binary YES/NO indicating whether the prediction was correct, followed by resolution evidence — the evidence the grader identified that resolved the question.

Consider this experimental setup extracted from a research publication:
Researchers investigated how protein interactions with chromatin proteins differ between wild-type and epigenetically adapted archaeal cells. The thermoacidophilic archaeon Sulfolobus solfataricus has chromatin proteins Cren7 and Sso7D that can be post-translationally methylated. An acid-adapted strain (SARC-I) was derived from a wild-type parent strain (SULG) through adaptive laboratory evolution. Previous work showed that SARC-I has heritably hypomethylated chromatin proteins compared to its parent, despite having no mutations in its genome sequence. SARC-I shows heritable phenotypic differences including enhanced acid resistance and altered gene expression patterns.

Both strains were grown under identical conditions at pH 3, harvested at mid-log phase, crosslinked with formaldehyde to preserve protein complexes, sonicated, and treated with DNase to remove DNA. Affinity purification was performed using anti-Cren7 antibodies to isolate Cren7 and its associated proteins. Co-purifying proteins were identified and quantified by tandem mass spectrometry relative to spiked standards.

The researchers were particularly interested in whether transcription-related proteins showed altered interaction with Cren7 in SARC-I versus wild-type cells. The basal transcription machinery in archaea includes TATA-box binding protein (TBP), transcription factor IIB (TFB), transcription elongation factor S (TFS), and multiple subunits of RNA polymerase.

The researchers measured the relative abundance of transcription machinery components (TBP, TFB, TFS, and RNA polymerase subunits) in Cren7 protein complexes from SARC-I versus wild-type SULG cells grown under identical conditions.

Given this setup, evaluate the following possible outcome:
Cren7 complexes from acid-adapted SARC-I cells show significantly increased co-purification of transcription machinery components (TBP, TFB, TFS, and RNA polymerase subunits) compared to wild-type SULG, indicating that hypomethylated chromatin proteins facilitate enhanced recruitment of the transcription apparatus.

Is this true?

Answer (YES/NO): NO